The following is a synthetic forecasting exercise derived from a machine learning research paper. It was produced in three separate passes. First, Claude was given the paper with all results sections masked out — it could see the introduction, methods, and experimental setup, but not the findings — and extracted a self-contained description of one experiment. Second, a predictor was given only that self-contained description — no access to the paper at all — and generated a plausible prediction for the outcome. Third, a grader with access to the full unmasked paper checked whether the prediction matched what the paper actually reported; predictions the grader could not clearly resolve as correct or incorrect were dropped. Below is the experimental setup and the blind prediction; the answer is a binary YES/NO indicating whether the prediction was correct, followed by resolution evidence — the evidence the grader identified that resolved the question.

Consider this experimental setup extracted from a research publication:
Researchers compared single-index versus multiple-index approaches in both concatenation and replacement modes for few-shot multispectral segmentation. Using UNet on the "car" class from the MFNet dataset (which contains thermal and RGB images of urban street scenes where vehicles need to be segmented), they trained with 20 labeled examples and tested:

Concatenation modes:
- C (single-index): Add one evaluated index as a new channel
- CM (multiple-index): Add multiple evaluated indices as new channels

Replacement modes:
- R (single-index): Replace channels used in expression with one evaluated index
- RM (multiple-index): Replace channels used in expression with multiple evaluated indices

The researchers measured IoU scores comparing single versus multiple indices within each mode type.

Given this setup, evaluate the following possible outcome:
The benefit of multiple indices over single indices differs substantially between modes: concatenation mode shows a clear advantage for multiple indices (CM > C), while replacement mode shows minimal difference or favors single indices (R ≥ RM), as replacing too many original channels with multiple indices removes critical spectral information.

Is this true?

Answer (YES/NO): NO